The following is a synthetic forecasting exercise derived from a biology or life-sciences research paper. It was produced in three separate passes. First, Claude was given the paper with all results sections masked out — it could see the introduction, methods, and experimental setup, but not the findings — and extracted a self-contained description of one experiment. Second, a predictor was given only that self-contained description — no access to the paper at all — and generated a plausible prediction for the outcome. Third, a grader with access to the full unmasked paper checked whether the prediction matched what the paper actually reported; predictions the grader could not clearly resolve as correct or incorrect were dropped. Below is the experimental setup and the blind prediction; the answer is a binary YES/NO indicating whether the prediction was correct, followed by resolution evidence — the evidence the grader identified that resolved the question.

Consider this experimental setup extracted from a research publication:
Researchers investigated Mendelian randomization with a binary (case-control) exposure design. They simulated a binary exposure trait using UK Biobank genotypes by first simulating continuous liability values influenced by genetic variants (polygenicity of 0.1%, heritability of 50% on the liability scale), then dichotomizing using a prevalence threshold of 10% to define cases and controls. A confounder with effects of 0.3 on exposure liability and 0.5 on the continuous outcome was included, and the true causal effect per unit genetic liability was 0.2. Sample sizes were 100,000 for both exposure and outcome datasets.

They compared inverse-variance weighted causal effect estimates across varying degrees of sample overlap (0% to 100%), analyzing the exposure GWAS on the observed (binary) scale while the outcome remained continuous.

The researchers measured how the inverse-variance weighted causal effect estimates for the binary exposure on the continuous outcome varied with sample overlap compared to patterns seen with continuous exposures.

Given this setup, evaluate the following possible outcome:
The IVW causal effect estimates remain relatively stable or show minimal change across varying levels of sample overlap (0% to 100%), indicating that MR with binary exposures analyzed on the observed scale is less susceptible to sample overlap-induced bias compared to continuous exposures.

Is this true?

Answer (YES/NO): NO